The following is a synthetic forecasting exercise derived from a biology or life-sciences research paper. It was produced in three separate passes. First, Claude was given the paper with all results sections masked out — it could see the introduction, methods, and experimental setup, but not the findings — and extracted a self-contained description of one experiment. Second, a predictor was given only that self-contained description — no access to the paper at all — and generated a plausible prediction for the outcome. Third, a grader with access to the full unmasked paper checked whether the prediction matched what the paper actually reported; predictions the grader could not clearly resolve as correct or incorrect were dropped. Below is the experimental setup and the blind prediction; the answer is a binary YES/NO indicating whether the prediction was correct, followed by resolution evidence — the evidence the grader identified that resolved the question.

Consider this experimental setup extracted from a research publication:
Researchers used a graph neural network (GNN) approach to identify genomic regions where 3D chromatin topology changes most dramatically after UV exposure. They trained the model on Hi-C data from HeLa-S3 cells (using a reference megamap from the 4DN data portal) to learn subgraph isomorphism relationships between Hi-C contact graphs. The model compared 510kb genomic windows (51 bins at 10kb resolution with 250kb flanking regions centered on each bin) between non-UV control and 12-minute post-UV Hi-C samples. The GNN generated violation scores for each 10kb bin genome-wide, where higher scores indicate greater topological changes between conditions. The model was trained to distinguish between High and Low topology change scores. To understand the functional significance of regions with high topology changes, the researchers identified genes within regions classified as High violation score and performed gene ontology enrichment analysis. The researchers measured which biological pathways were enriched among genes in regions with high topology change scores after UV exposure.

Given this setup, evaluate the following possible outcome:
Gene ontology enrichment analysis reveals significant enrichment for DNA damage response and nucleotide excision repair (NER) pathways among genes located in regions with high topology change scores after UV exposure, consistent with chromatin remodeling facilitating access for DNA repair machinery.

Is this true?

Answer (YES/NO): NO